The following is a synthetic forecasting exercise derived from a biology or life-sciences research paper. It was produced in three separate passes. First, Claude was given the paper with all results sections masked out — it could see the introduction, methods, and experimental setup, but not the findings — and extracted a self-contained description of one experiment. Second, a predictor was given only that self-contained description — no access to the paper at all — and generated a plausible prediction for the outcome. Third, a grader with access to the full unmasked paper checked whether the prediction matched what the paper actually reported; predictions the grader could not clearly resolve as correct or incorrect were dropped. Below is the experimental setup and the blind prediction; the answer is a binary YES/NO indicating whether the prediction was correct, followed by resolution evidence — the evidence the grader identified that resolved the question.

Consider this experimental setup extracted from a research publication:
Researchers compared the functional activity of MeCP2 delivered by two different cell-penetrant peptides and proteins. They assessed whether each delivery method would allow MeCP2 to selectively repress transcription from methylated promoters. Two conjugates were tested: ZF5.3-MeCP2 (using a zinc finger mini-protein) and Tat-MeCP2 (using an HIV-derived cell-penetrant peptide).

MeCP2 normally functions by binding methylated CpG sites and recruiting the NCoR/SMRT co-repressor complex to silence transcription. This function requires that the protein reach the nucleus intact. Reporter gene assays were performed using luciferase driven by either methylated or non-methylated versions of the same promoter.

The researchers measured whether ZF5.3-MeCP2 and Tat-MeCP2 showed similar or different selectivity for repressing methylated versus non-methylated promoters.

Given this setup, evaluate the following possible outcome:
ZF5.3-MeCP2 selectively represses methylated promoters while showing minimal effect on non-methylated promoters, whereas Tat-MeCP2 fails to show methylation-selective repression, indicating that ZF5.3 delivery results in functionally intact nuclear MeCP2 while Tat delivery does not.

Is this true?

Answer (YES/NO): YES